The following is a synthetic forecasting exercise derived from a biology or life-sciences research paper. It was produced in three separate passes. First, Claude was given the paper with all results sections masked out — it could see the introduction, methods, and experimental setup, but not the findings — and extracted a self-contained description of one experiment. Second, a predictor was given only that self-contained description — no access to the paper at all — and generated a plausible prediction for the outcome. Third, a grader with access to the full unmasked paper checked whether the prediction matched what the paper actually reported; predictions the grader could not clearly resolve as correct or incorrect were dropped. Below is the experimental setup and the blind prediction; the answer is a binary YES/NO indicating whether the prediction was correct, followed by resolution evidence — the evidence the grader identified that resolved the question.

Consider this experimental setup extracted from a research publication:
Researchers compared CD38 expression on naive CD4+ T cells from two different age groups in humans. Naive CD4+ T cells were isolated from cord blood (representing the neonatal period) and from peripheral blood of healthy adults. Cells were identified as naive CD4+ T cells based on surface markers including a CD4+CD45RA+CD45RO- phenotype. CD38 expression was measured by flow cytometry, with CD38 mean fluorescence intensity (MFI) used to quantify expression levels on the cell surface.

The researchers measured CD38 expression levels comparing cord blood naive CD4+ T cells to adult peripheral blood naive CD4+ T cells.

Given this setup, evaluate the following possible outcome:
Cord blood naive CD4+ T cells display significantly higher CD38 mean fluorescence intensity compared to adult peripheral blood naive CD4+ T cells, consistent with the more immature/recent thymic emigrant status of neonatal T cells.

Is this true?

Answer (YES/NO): YES